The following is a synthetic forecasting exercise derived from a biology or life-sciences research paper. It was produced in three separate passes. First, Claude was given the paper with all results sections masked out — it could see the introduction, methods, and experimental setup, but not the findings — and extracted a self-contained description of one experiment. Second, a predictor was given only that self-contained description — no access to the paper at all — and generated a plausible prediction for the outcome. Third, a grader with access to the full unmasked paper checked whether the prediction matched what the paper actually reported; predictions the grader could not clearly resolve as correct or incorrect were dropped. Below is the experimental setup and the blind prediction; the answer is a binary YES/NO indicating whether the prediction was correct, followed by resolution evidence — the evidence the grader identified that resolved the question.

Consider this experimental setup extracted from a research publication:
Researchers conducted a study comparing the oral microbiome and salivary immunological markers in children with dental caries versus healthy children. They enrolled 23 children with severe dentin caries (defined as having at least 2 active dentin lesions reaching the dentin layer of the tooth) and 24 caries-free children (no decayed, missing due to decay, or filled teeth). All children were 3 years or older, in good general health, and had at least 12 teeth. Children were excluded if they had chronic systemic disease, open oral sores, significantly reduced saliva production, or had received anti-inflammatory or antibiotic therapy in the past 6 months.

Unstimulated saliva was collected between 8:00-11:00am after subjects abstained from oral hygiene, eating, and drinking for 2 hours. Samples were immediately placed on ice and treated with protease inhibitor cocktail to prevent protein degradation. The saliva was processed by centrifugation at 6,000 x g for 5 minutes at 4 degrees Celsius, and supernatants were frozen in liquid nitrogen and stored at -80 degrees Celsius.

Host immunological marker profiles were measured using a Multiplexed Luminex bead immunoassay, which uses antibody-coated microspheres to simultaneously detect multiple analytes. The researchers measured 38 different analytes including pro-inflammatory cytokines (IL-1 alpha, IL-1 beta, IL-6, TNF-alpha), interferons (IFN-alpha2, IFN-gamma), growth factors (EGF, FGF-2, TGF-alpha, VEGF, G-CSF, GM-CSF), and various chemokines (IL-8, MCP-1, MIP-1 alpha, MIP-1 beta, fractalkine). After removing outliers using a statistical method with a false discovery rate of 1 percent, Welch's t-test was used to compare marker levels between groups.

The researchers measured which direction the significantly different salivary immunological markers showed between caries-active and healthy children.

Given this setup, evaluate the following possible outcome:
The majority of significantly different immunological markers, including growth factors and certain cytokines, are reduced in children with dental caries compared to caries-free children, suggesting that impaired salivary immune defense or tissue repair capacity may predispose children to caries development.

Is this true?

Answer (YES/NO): NO